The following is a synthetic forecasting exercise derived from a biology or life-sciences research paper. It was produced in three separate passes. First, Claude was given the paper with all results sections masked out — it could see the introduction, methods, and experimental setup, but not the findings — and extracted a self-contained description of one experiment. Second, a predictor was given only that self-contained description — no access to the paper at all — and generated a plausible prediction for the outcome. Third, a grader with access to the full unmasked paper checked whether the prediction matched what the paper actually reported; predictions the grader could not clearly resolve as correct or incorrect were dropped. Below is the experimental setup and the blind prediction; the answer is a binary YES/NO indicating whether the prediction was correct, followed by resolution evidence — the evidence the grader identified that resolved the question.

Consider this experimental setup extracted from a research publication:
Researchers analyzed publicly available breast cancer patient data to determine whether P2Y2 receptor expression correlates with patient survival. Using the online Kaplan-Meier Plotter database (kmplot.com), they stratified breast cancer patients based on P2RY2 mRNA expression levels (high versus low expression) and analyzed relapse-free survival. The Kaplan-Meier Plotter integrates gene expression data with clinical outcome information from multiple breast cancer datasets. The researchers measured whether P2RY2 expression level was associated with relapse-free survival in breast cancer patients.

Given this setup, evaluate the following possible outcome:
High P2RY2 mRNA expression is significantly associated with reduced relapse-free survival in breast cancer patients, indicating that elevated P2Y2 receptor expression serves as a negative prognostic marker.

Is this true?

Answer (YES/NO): NO